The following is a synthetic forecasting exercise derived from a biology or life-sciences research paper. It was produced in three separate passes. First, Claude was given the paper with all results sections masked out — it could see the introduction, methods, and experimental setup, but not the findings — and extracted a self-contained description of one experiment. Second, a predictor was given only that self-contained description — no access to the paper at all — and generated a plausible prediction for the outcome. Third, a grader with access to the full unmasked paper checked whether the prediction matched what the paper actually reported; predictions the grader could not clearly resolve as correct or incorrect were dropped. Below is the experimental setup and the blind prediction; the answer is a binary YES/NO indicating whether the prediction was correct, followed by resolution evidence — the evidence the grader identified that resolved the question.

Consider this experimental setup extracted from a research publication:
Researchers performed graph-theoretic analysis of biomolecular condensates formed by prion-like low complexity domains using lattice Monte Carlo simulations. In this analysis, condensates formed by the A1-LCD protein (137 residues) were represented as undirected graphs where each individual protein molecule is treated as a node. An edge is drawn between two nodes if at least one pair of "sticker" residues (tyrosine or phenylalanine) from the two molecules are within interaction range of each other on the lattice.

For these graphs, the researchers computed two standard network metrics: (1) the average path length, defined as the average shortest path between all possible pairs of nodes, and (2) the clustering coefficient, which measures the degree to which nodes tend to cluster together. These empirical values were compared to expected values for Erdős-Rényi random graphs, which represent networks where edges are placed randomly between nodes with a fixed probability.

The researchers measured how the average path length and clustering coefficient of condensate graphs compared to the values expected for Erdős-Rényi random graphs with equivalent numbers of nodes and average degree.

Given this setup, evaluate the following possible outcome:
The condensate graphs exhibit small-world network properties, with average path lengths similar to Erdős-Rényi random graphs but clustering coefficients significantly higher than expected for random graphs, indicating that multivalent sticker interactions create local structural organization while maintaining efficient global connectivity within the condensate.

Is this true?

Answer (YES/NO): NO